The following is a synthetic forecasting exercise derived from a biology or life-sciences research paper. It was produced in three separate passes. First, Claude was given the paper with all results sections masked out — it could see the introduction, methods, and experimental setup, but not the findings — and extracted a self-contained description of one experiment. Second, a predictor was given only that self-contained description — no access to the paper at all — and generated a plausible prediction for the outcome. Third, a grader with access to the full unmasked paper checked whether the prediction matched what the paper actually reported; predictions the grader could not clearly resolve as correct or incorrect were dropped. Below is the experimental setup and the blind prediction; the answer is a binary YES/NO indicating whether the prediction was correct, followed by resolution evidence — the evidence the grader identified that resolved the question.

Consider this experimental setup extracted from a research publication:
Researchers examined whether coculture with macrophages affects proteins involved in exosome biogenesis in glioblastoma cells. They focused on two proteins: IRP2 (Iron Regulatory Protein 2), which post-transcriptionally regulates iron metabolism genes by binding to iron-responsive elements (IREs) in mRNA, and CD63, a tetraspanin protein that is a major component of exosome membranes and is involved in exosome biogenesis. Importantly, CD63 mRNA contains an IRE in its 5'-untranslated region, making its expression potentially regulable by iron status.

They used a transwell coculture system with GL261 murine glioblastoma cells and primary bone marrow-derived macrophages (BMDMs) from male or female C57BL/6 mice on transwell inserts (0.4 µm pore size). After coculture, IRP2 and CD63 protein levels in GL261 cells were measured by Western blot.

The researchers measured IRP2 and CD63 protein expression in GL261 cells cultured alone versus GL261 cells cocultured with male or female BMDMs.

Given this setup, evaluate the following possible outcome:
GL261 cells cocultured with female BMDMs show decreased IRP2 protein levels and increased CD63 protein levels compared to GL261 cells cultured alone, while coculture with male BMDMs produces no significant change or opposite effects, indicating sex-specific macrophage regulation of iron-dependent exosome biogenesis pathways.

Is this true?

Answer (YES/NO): NO